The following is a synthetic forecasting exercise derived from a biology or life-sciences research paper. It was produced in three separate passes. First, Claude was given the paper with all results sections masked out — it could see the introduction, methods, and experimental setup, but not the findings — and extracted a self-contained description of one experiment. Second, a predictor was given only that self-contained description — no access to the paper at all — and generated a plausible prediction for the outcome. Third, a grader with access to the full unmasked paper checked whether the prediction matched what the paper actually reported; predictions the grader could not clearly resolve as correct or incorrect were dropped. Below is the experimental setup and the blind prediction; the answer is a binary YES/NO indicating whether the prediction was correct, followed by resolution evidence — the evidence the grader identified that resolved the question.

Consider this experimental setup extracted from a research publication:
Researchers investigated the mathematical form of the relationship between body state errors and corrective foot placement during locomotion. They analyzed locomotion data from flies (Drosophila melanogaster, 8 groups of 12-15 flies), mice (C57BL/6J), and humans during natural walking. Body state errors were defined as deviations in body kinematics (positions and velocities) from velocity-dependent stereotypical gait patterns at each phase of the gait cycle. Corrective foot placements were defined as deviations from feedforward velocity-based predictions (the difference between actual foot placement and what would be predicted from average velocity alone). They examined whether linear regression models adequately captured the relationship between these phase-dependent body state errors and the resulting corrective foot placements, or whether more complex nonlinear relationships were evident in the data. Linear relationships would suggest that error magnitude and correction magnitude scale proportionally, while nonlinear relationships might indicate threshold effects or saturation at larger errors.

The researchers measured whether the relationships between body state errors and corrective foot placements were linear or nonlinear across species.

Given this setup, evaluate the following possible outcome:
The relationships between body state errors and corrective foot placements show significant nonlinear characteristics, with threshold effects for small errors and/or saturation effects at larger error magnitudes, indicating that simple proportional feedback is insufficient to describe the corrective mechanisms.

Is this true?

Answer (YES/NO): NO